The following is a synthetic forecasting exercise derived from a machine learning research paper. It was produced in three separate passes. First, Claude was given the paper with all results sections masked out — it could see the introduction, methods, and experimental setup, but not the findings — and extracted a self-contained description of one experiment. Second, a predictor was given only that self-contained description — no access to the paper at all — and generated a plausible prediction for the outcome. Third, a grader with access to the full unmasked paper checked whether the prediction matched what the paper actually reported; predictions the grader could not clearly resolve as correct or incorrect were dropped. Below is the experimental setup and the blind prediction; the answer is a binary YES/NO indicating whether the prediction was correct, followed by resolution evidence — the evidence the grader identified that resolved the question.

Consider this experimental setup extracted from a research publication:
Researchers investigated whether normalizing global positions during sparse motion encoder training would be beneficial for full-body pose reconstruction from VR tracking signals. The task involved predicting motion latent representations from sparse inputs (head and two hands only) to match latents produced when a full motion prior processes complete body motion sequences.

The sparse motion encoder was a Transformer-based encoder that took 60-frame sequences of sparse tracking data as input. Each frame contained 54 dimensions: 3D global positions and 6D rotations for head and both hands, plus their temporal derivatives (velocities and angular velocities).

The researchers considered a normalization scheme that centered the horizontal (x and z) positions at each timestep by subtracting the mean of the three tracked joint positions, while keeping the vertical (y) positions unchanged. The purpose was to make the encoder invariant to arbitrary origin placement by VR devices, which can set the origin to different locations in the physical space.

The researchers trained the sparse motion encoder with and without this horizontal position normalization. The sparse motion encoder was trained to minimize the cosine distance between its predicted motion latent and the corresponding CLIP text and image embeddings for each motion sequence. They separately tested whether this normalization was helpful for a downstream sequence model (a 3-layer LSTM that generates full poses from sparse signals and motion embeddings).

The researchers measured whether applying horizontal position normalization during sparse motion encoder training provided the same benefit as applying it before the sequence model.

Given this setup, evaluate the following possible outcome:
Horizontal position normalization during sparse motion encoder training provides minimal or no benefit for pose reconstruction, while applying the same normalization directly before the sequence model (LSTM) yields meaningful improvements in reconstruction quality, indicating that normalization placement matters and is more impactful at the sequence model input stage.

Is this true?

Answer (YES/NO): YES